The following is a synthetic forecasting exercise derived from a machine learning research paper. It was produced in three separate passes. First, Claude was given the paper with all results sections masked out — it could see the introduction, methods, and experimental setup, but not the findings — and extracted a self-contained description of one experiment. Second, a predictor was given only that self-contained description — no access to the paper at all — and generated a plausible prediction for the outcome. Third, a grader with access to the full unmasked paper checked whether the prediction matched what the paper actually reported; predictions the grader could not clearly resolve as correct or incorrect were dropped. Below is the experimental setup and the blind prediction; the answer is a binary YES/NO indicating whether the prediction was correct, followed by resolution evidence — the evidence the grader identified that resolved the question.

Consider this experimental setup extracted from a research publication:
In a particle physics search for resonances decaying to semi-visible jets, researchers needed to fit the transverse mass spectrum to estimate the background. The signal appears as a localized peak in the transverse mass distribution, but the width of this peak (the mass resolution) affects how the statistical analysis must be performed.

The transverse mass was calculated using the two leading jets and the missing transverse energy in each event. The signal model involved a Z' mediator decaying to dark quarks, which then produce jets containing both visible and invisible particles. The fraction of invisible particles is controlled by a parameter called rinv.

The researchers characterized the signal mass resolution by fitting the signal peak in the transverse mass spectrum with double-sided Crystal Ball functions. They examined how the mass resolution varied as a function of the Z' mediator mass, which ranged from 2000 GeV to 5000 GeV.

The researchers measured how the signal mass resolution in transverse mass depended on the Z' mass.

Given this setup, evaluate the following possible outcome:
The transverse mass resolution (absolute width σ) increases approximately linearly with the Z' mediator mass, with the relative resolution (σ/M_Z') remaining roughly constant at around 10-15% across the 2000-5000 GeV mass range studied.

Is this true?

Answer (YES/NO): NO